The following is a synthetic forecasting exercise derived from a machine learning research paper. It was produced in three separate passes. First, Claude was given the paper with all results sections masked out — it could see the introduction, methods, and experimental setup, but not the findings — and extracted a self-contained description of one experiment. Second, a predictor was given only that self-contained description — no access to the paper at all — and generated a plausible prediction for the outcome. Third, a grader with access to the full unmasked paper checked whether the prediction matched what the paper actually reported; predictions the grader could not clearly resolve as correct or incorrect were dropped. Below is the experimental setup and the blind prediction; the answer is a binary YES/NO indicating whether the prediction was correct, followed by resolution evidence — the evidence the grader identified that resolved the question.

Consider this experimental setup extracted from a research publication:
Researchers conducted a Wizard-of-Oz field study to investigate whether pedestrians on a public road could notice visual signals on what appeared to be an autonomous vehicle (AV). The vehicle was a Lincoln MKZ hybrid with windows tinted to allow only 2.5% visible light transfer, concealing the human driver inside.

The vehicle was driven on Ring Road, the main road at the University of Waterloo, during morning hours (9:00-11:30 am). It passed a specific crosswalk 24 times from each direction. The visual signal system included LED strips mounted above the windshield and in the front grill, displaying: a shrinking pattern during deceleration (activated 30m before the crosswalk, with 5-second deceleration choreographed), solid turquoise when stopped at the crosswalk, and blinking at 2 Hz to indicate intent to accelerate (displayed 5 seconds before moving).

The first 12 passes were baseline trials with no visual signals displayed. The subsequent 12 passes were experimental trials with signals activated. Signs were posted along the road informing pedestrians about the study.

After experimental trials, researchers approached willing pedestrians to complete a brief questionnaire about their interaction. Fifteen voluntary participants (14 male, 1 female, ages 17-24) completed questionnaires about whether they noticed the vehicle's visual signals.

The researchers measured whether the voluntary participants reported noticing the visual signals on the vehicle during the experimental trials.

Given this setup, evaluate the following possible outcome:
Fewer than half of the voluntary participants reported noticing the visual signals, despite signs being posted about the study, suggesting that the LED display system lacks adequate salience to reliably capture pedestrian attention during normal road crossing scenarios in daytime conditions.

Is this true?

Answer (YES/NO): NO